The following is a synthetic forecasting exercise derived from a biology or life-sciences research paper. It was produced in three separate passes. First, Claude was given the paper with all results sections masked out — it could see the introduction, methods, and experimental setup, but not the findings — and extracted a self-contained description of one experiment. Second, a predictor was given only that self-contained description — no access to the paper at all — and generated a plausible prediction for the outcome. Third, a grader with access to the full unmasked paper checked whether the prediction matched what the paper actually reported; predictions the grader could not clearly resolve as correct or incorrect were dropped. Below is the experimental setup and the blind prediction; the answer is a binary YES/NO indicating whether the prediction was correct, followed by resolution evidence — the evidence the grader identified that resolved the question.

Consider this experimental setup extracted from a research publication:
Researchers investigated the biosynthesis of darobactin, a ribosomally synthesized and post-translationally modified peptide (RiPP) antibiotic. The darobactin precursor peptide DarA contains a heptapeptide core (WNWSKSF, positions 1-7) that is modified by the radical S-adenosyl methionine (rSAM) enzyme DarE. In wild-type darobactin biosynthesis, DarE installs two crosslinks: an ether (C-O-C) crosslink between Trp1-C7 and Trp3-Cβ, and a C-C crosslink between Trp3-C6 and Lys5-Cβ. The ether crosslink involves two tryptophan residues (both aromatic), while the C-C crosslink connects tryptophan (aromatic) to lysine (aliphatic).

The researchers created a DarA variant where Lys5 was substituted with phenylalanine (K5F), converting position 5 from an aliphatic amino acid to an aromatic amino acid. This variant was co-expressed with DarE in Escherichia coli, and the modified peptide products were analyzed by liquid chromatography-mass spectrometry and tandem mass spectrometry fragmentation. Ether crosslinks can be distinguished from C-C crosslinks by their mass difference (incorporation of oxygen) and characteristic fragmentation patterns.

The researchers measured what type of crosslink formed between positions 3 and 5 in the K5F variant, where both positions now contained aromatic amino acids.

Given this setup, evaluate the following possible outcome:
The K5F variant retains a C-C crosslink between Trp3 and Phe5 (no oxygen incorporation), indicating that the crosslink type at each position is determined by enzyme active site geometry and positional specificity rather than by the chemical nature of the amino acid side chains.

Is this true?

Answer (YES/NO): NO